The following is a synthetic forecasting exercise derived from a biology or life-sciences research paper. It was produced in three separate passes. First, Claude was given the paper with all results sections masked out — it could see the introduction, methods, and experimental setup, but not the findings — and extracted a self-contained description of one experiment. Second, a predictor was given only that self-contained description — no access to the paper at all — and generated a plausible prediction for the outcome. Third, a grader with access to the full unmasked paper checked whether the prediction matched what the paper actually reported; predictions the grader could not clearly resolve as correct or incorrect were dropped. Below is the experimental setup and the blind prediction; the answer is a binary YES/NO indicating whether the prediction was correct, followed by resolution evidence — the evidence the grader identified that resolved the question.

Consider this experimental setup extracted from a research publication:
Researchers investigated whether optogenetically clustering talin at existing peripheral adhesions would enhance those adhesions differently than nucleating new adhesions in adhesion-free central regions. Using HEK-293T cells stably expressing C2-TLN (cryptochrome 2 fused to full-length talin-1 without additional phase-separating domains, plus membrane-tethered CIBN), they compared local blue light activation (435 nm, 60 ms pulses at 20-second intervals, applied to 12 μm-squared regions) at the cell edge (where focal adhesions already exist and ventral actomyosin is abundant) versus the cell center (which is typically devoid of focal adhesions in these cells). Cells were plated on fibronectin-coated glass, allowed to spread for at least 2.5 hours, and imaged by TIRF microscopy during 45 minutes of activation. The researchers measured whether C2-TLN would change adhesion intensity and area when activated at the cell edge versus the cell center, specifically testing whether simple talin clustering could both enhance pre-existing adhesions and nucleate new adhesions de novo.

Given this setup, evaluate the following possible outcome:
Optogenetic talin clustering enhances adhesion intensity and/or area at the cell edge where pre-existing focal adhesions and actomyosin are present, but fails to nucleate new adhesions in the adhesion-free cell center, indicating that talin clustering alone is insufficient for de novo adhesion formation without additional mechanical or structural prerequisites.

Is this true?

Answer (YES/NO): YES